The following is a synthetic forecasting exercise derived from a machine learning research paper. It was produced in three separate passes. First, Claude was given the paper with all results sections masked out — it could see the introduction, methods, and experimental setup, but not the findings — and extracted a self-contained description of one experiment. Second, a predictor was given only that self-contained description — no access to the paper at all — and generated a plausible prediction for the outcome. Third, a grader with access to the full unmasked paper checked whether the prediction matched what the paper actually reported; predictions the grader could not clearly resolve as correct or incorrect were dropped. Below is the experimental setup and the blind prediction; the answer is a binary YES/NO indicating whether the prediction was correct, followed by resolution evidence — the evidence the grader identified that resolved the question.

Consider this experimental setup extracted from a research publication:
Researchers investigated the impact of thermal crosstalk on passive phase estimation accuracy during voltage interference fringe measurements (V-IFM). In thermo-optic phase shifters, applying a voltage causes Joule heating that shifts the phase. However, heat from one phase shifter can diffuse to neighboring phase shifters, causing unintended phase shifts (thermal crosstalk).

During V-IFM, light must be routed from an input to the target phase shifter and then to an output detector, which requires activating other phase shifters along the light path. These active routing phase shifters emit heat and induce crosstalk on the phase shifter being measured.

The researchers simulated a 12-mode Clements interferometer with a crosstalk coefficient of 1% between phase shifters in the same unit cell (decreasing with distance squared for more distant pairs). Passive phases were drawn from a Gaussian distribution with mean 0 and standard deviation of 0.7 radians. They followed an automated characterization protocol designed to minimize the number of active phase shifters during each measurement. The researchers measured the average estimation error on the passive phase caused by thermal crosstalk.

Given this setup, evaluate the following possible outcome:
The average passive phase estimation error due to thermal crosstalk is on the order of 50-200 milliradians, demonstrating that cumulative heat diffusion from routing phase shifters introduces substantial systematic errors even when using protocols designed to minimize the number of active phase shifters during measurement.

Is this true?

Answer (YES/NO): YES